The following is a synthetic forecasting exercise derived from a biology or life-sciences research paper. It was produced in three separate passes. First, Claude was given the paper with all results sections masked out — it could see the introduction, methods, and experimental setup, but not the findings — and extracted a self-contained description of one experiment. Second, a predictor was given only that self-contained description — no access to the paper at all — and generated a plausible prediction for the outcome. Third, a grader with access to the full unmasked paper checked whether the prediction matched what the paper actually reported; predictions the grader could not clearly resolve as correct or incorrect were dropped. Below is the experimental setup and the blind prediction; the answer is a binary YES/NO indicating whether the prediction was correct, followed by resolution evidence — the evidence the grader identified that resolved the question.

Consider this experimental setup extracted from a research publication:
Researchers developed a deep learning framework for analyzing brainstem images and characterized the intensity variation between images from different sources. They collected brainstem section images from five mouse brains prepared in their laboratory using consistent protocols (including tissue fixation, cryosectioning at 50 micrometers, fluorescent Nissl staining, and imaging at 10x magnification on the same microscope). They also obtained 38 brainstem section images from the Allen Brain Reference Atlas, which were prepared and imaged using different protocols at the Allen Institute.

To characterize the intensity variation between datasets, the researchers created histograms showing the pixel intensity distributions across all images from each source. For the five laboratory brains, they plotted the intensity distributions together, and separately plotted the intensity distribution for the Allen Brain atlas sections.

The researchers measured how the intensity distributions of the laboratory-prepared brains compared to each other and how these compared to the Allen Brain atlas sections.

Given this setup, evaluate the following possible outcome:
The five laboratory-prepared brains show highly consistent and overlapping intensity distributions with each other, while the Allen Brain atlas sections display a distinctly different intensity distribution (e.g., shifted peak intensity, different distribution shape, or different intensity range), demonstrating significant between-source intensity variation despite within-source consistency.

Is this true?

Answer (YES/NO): YES